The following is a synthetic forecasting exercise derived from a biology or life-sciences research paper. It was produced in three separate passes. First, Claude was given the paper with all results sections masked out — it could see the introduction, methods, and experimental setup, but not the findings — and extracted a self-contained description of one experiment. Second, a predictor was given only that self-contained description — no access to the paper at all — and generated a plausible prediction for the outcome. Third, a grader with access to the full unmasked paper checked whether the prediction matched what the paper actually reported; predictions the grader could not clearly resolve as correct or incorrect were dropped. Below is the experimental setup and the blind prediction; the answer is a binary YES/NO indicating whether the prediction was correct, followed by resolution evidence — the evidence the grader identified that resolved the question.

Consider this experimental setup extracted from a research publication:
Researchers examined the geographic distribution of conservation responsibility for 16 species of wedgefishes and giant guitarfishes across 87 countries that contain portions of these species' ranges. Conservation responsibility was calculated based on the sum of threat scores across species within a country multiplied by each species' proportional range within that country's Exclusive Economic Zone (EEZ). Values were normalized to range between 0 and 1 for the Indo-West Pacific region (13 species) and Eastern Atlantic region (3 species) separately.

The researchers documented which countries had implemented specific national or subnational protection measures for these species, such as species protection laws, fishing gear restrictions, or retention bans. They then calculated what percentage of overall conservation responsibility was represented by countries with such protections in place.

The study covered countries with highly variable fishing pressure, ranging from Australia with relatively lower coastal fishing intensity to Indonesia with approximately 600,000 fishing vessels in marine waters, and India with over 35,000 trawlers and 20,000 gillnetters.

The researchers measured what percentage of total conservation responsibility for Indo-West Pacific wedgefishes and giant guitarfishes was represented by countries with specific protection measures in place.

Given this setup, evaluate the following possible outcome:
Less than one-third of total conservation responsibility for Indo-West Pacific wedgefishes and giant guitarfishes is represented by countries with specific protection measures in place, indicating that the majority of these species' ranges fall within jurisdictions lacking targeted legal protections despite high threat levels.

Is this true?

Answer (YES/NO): YES